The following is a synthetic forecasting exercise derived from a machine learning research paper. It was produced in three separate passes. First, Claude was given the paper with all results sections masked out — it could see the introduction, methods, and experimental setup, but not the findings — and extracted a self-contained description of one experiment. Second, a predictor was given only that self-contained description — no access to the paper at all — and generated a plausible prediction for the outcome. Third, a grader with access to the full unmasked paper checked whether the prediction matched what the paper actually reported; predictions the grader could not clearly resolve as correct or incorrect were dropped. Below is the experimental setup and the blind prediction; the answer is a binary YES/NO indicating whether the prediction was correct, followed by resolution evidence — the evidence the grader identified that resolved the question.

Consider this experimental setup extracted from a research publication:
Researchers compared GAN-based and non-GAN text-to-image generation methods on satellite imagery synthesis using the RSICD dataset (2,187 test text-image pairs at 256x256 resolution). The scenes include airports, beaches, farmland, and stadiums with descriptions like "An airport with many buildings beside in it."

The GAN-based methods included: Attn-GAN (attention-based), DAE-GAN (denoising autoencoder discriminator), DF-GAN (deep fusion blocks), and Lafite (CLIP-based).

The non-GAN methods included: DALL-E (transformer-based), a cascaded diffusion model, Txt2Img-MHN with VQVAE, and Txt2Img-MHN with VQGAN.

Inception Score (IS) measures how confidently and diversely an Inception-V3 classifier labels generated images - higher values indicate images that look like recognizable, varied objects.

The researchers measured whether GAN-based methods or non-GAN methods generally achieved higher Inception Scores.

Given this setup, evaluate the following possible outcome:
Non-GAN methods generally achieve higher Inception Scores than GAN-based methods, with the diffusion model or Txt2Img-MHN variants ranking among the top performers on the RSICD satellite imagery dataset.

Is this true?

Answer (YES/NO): NO